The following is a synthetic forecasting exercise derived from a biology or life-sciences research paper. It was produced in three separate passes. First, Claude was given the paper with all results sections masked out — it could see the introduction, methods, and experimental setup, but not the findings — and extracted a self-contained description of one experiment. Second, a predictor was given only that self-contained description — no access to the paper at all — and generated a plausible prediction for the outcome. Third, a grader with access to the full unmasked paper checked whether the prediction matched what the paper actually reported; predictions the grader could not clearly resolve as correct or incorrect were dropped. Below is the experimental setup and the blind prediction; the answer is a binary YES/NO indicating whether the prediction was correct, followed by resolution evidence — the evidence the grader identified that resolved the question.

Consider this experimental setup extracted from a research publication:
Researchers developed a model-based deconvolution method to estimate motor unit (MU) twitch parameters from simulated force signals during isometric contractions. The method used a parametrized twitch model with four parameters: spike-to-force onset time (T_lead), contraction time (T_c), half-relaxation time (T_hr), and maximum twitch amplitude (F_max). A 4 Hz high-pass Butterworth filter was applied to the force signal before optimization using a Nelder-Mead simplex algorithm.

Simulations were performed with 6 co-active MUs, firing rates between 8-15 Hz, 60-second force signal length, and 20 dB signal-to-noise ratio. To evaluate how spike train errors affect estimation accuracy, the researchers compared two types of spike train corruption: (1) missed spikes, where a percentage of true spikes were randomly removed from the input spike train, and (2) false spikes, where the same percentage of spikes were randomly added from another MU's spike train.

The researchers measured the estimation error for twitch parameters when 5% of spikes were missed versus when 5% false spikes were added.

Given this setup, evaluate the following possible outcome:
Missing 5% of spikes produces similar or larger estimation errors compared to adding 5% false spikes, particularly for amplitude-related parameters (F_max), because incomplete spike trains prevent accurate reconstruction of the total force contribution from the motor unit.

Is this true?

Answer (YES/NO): NO